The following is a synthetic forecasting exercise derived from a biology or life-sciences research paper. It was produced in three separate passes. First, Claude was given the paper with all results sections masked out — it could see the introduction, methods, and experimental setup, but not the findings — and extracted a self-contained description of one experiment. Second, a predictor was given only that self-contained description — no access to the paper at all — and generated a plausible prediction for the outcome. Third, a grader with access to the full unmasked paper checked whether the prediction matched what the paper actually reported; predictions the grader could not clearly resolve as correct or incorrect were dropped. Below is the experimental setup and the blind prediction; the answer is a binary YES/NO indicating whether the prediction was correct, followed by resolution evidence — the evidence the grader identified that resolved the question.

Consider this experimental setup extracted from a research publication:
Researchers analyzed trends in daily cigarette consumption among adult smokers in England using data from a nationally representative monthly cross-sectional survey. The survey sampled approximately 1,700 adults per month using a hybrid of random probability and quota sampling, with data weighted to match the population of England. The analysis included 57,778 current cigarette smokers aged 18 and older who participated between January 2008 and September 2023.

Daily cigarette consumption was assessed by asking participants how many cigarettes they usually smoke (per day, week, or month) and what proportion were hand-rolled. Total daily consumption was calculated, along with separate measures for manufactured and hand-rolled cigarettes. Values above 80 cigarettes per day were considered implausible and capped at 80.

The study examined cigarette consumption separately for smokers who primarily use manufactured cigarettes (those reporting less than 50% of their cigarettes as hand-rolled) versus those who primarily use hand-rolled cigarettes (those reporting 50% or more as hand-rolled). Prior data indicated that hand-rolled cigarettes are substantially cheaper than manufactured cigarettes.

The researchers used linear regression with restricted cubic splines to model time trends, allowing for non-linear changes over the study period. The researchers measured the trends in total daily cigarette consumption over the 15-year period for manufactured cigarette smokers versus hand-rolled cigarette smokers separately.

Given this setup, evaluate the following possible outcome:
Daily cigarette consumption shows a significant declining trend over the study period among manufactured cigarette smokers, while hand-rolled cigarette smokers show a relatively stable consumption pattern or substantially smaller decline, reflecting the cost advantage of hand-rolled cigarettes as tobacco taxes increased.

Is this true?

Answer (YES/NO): NO